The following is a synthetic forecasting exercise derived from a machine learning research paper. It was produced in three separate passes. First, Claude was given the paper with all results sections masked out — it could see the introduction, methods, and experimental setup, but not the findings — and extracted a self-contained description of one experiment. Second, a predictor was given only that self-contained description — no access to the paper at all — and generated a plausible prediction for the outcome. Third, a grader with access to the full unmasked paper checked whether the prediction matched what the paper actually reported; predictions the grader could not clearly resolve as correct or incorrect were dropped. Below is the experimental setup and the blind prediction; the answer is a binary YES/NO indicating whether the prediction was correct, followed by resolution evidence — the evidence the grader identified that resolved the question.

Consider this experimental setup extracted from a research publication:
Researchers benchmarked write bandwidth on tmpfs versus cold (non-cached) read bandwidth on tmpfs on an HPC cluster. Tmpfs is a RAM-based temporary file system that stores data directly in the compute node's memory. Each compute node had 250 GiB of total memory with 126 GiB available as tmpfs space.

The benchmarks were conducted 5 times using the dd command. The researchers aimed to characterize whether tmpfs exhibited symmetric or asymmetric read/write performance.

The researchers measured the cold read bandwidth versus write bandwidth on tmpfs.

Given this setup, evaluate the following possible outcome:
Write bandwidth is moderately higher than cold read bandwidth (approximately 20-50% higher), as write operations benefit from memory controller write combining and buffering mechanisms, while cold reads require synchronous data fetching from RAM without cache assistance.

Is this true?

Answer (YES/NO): NO